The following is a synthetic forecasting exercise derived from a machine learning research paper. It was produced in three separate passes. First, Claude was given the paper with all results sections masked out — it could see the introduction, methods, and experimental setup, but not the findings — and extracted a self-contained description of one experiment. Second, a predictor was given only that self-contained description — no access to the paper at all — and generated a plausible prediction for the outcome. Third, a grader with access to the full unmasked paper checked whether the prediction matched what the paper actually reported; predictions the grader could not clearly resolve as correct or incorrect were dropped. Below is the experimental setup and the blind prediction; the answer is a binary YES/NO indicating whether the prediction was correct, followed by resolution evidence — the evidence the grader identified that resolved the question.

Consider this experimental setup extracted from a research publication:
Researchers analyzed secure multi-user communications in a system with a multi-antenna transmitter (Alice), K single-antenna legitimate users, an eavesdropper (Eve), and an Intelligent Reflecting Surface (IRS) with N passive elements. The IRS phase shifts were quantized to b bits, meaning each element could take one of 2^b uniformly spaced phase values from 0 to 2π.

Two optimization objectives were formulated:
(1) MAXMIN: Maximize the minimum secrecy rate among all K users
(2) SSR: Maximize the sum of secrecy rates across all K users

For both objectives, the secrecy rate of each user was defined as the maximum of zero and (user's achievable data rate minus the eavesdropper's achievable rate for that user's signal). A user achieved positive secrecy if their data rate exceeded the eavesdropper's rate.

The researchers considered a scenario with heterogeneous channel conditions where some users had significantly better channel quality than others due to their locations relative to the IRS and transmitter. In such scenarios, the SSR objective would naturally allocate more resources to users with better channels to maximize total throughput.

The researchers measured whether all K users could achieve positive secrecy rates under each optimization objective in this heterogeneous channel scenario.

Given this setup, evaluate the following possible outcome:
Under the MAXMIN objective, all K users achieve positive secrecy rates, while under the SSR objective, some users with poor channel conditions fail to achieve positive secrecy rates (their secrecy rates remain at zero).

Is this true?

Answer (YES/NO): YES